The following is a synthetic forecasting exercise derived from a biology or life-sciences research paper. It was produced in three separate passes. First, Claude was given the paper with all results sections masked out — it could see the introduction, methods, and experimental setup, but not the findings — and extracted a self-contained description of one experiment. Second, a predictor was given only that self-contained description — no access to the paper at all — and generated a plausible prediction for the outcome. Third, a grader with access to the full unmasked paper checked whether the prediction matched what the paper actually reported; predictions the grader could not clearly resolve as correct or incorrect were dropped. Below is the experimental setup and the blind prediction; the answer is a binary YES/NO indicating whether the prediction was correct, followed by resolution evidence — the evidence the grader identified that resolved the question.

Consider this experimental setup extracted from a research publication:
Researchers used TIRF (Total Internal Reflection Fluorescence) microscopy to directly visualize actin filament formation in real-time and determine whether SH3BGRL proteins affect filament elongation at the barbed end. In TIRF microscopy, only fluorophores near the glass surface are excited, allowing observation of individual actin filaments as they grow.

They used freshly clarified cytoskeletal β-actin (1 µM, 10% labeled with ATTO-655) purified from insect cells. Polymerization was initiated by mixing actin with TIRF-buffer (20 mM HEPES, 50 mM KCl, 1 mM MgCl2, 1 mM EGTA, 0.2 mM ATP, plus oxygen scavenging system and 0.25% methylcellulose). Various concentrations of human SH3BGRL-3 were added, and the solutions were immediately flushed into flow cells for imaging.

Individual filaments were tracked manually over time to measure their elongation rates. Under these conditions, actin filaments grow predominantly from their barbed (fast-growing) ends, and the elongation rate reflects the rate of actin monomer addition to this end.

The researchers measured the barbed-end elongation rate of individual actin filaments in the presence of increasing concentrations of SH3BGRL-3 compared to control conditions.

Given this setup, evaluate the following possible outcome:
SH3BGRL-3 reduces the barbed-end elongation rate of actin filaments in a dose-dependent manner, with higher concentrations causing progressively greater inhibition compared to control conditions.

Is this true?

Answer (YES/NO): NO